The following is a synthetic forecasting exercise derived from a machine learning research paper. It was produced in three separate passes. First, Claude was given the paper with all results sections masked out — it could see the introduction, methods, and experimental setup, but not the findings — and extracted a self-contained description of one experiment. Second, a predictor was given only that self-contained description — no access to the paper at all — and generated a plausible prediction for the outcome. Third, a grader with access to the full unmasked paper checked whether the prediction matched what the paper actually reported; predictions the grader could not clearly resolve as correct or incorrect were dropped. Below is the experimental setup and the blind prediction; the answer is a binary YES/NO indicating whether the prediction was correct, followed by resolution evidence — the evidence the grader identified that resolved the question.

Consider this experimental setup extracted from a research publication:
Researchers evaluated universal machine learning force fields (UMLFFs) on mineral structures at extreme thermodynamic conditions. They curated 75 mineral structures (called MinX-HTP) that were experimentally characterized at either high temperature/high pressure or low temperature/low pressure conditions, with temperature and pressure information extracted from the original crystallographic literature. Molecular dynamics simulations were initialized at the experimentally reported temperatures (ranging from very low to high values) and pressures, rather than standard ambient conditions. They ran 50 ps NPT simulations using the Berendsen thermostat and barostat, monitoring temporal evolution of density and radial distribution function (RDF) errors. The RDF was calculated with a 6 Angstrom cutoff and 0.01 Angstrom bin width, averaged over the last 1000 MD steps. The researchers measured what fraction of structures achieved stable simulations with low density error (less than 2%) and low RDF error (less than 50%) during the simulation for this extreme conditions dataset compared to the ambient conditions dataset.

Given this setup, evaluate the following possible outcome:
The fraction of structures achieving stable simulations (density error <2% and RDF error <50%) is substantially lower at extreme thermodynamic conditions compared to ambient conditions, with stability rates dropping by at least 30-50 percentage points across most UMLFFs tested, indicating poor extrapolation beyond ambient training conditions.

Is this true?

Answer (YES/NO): YES